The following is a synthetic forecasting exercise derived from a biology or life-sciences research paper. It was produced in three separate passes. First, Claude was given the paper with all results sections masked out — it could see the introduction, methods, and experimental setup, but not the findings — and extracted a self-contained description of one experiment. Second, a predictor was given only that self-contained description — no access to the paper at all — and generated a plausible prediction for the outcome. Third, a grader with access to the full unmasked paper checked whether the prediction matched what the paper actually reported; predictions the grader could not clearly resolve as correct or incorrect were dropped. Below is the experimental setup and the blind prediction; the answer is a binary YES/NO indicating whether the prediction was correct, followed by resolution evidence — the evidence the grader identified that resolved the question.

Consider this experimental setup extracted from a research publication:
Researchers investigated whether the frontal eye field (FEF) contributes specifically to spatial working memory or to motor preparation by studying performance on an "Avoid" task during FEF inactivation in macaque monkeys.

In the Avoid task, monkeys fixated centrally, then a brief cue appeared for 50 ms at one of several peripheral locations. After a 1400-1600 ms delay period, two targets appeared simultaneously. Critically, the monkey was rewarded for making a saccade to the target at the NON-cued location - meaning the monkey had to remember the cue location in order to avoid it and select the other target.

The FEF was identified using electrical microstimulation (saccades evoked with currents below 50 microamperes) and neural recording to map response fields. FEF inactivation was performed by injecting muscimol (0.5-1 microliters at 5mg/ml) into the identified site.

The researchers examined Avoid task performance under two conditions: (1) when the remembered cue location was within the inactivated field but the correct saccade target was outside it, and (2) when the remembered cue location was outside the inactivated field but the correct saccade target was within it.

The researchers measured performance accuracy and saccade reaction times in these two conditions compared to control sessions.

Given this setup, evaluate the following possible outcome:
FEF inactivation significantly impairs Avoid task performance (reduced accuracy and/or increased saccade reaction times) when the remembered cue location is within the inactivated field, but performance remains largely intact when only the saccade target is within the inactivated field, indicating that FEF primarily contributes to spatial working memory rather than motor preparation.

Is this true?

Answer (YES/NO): NO